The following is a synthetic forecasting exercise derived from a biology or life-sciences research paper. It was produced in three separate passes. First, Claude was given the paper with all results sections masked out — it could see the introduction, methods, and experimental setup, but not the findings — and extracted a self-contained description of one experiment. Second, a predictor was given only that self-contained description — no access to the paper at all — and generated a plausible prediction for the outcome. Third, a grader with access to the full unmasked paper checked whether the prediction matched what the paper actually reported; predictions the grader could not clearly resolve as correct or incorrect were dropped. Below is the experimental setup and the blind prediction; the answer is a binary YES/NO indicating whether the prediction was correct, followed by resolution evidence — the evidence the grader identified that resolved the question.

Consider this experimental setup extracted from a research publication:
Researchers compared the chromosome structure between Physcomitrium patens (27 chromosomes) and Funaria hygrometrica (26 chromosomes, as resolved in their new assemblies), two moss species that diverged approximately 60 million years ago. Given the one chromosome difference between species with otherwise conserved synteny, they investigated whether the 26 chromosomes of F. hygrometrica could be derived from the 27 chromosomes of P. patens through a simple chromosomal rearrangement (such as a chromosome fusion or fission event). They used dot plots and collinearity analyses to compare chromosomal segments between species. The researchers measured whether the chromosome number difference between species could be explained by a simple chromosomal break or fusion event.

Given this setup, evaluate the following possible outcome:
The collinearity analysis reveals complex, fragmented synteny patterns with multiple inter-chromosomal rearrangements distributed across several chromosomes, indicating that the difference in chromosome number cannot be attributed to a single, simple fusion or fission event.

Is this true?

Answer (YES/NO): NO